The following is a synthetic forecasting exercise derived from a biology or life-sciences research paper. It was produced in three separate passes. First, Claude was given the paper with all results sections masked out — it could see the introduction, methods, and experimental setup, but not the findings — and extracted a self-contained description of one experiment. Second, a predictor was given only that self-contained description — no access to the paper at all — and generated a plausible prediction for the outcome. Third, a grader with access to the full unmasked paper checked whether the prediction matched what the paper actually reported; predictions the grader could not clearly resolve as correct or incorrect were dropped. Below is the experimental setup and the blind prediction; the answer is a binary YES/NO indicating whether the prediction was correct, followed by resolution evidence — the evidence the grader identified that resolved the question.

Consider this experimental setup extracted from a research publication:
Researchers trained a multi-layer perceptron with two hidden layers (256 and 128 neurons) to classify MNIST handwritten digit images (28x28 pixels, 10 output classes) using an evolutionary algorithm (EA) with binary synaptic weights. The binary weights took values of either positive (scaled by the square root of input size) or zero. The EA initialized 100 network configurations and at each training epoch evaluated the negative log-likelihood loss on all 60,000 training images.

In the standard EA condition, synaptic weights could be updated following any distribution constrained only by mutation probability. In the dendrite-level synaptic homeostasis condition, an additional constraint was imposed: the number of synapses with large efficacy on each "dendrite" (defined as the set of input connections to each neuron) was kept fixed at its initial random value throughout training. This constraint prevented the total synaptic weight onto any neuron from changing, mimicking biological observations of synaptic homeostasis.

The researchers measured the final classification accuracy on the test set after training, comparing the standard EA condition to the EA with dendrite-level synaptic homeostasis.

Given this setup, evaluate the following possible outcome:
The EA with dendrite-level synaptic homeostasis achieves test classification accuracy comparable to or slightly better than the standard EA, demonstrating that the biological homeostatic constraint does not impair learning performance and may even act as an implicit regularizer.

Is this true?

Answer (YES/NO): YES